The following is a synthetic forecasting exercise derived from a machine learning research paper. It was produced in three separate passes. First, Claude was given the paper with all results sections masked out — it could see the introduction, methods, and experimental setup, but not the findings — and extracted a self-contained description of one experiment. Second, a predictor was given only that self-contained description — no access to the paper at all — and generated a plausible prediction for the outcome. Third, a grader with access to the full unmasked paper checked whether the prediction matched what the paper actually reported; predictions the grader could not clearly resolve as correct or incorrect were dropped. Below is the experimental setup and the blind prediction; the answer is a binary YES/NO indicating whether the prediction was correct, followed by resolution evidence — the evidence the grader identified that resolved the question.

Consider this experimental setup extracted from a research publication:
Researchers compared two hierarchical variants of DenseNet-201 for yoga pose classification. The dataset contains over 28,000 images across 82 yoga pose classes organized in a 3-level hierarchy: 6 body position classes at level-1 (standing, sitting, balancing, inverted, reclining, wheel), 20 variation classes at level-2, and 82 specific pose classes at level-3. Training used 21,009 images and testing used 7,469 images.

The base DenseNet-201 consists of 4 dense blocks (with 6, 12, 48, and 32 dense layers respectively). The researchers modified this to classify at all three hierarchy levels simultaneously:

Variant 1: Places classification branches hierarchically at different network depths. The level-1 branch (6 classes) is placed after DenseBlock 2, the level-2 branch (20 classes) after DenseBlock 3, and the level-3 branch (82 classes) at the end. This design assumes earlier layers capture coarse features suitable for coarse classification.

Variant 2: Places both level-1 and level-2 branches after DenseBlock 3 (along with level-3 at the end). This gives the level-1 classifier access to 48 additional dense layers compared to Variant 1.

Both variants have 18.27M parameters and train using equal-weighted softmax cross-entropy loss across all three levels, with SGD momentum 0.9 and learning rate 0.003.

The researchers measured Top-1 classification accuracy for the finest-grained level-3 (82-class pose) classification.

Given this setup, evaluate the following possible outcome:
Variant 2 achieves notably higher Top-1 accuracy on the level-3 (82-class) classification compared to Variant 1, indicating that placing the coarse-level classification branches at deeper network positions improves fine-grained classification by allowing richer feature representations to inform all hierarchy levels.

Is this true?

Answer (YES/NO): NO